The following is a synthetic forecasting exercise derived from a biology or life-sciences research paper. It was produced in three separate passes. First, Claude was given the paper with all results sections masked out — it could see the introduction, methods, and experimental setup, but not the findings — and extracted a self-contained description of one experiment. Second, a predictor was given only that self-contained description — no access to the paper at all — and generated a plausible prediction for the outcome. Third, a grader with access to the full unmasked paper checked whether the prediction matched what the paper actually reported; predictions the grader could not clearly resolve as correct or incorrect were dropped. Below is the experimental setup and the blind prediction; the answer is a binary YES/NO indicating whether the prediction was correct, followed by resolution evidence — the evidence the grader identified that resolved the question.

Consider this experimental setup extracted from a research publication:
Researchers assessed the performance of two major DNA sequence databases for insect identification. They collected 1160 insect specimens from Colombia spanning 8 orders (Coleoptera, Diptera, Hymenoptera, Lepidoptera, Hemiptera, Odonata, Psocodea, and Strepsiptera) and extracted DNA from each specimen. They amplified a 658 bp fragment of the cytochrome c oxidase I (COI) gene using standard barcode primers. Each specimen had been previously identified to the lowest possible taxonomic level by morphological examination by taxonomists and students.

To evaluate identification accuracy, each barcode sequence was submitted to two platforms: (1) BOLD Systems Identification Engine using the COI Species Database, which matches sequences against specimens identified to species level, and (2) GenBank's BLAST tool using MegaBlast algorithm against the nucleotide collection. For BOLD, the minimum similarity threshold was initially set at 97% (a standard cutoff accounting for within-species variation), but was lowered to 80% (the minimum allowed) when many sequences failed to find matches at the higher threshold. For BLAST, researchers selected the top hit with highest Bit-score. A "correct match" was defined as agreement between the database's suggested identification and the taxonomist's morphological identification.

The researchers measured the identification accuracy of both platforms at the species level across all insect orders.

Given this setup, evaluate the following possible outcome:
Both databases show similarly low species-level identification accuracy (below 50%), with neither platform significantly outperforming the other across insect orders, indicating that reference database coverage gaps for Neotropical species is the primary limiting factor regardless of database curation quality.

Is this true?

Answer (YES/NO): NO